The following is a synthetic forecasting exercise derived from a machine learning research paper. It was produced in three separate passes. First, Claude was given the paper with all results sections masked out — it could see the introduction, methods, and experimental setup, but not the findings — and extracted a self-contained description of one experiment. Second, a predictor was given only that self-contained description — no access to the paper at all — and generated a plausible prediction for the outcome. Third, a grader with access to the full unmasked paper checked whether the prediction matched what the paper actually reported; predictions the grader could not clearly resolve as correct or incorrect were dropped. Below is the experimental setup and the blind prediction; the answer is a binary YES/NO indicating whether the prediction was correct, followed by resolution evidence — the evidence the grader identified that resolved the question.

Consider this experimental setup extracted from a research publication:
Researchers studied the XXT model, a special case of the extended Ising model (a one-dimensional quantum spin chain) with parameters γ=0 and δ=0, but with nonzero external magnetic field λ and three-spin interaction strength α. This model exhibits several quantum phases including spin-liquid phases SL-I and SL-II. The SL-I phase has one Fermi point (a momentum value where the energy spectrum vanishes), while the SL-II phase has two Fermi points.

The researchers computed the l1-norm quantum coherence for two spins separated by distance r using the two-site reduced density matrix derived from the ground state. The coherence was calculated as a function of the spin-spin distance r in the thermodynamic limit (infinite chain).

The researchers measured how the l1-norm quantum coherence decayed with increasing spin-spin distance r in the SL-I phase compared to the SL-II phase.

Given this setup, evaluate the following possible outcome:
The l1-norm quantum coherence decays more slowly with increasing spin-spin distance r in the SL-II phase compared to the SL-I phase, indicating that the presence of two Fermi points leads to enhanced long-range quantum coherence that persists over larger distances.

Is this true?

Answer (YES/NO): NO